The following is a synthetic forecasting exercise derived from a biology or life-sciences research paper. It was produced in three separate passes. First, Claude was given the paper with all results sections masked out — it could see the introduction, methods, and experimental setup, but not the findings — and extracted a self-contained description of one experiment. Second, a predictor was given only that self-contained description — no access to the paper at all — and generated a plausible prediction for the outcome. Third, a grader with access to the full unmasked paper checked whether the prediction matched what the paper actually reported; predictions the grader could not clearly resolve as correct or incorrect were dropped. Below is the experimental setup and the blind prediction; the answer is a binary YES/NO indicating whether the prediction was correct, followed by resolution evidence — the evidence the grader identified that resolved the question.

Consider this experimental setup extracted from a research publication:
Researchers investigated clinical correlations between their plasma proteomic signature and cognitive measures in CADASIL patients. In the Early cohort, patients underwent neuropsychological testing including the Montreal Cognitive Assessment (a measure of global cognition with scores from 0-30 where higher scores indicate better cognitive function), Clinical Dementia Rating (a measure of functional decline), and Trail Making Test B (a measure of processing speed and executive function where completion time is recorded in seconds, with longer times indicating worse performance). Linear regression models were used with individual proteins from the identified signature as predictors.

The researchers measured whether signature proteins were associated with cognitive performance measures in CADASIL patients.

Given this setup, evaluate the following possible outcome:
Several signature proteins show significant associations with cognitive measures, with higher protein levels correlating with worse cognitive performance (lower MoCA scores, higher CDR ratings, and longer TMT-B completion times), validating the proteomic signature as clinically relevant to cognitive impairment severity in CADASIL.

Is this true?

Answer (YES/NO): NO